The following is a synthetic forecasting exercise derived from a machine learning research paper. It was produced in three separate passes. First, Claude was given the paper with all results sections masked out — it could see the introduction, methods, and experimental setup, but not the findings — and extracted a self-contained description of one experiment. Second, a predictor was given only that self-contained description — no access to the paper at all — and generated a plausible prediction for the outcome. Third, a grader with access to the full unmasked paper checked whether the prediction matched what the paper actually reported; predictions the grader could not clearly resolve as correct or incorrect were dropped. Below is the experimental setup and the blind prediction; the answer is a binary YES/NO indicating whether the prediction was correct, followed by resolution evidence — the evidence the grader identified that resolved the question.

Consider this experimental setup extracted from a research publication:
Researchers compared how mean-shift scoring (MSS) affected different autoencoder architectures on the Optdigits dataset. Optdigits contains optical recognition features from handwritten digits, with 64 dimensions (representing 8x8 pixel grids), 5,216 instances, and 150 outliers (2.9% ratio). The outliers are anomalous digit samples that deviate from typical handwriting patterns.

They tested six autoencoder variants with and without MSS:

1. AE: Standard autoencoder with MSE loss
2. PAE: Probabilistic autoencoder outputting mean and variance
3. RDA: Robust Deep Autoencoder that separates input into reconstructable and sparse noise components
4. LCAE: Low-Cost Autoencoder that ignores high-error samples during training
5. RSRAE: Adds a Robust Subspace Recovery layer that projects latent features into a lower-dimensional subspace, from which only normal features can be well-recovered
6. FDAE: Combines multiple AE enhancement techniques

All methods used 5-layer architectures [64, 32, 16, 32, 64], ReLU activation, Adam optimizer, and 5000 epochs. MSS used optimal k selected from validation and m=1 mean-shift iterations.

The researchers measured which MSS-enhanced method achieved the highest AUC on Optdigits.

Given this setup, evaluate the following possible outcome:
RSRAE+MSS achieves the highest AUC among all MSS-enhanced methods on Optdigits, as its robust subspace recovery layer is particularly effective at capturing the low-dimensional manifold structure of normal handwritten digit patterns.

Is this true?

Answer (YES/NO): YES